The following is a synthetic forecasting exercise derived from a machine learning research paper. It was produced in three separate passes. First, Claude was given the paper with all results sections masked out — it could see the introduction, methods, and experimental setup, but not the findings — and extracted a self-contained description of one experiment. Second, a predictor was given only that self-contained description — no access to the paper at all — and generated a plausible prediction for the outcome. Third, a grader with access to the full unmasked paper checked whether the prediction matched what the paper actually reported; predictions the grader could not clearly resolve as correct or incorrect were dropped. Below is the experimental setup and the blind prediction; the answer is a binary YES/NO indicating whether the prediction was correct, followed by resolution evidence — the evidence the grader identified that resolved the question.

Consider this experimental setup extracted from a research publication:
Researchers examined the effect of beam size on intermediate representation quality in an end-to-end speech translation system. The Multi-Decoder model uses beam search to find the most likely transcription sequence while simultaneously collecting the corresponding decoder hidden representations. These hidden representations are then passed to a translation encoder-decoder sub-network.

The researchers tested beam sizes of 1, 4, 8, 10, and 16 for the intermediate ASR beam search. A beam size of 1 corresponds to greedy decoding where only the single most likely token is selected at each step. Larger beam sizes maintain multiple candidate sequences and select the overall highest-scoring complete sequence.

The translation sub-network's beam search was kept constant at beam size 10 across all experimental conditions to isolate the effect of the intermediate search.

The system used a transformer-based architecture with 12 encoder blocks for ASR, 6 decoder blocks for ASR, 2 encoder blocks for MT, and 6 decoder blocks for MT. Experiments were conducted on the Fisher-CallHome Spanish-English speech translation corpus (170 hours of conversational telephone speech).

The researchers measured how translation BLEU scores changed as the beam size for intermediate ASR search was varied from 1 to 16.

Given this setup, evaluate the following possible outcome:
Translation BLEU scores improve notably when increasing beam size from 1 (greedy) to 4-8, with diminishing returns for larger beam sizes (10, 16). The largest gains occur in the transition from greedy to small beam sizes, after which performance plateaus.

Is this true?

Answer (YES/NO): YES